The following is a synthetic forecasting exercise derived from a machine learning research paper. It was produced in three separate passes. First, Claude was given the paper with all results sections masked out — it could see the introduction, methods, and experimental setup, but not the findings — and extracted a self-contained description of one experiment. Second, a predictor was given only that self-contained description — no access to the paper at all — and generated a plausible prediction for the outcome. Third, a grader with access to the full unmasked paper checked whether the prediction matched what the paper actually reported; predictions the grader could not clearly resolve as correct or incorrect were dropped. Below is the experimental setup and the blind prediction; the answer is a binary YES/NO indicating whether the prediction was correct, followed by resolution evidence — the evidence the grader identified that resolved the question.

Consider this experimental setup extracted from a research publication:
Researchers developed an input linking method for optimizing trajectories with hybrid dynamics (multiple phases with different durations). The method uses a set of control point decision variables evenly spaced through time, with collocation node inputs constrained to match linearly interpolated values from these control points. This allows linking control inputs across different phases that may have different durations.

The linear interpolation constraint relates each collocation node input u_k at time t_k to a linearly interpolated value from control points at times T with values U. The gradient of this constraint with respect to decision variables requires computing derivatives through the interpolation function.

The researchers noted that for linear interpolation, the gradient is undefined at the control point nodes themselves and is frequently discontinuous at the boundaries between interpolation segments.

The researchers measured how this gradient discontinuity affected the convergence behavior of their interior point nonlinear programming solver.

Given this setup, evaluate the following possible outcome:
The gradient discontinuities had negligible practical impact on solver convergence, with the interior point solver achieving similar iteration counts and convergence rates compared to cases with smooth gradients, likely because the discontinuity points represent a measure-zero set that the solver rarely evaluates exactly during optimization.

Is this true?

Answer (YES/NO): NO